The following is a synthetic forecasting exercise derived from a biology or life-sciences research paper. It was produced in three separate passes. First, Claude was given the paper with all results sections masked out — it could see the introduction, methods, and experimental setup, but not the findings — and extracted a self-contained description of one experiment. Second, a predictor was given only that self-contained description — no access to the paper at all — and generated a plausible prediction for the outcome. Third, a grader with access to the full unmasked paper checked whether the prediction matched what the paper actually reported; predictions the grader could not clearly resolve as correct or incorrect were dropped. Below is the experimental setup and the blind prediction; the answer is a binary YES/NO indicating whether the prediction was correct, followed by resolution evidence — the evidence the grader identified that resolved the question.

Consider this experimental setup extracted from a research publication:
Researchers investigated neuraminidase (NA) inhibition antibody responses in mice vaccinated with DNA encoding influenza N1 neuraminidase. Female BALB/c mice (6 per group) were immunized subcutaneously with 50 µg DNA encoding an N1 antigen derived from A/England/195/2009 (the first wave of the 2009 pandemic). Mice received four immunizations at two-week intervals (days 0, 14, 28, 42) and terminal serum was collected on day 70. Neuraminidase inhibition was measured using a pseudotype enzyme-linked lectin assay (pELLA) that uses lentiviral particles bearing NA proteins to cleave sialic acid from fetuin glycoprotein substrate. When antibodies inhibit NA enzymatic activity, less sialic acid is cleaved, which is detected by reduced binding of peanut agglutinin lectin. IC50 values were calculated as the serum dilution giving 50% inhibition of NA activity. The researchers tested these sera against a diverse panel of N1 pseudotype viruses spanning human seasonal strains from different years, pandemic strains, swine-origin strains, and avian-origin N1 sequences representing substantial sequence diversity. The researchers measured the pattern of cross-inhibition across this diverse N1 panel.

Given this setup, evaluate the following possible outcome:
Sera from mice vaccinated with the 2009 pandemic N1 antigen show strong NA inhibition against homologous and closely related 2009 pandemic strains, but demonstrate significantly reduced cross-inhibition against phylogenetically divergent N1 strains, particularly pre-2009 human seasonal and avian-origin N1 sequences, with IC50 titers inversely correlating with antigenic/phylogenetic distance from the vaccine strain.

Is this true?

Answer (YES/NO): NO